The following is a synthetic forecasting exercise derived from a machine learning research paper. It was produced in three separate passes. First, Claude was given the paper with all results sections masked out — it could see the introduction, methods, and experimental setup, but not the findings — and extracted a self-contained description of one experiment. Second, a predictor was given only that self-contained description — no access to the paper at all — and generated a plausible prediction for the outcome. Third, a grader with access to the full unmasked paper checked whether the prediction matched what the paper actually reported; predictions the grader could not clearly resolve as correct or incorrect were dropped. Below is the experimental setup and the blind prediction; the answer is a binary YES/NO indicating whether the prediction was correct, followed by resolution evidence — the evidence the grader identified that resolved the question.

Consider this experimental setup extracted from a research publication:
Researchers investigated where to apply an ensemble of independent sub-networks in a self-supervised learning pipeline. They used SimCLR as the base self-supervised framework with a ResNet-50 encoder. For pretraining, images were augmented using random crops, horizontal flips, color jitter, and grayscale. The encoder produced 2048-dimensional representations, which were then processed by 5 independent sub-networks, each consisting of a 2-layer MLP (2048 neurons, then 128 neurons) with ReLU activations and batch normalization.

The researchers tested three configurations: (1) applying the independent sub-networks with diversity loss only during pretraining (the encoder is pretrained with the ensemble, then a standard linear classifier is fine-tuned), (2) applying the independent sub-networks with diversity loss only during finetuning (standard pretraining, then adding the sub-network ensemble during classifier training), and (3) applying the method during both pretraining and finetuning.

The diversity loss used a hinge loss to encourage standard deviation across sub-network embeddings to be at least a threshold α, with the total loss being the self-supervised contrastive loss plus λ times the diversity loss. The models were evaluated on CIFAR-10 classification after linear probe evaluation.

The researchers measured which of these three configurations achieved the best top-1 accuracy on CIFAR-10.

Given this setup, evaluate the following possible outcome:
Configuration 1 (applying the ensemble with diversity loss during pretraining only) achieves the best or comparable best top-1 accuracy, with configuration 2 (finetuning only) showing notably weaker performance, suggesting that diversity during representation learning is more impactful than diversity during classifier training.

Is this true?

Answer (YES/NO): NO